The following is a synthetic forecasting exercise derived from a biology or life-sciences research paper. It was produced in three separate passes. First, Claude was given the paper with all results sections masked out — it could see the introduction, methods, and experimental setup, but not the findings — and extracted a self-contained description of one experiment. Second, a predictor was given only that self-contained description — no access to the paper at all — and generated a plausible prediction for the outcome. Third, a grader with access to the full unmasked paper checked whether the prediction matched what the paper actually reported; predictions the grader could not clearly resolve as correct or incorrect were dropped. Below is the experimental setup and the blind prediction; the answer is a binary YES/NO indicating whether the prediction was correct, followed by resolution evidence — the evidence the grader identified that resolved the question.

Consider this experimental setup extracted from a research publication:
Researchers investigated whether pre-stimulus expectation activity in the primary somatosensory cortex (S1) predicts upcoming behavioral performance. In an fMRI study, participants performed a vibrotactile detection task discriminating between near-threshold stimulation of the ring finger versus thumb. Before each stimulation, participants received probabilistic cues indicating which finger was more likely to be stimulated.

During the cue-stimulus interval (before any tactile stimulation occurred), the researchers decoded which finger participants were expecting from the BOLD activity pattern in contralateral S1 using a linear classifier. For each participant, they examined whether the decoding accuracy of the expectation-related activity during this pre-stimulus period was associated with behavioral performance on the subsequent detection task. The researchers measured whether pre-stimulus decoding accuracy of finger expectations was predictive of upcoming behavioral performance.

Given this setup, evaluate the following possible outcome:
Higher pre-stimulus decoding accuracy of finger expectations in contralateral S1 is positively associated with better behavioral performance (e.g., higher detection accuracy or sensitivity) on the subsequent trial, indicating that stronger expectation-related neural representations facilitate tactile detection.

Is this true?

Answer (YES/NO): YES